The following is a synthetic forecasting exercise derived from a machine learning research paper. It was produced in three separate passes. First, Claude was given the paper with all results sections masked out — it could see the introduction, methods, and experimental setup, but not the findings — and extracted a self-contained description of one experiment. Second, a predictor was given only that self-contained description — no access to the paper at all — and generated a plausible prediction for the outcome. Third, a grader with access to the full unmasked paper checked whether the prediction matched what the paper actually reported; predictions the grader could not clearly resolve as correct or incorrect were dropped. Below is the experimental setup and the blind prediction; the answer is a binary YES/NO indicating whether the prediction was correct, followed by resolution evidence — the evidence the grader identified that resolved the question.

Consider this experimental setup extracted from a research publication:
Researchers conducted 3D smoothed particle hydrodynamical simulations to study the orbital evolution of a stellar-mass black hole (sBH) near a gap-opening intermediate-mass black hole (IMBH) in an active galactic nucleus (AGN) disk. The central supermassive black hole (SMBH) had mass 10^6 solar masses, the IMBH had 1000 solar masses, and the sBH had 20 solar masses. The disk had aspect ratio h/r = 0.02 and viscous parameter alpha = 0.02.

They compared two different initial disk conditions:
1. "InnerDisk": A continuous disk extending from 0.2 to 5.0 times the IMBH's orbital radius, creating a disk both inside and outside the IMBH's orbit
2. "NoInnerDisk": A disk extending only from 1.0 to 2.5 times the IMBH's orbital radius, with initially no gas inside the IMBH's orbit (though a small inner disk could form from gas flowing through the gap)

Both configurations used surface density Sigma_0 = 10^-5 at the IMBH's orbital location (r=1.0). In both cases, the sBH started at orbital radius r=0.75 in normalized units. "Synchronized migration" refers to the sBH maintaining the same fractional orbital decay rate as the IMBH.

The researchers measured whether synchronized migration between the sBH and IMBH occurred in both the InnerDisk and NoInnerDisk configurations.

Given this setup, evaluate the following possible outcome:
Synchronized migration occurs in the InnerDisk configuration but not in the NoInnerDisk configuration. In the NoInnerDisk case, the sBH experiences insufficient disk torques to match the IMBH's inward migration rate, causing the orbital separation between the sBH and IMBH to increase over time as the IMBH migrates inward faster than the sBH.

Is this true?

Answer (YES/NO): NO